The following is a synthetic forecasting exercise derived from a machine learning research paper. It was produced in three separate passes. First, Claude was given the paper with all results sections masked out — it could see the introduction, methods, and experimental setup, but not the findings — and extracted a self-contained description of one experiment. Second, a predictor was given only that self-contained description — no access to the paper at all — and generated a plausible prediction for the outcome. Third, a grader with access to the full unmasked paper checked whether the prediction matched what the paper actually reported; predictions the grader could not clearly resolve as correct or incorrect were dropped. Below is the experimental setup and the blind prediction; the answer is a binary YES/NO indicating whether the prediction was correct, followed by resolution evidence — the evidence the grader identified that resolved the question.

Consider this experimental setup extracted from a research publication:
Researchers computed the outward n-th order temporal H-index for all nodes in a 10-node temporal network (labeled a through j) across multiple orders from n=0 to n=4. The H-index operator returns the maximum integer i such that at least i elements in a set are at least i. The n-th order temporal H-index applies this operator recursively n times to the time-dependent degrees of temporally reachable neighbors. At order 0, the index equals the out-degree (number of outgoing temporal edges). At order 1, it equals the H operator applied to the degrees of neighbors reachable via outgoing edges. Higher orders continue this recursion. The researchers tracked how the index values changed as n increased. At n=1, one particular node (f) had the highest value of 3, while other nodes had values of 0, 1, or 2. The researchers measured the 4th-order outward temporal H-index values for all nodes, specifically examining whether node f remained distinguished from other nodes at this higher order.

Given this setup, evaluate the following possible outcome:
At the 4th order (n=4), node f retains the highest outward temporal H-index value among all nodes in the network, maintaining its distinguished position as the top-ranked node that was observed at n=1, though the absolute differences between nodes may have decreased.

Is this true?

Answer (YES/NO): YES